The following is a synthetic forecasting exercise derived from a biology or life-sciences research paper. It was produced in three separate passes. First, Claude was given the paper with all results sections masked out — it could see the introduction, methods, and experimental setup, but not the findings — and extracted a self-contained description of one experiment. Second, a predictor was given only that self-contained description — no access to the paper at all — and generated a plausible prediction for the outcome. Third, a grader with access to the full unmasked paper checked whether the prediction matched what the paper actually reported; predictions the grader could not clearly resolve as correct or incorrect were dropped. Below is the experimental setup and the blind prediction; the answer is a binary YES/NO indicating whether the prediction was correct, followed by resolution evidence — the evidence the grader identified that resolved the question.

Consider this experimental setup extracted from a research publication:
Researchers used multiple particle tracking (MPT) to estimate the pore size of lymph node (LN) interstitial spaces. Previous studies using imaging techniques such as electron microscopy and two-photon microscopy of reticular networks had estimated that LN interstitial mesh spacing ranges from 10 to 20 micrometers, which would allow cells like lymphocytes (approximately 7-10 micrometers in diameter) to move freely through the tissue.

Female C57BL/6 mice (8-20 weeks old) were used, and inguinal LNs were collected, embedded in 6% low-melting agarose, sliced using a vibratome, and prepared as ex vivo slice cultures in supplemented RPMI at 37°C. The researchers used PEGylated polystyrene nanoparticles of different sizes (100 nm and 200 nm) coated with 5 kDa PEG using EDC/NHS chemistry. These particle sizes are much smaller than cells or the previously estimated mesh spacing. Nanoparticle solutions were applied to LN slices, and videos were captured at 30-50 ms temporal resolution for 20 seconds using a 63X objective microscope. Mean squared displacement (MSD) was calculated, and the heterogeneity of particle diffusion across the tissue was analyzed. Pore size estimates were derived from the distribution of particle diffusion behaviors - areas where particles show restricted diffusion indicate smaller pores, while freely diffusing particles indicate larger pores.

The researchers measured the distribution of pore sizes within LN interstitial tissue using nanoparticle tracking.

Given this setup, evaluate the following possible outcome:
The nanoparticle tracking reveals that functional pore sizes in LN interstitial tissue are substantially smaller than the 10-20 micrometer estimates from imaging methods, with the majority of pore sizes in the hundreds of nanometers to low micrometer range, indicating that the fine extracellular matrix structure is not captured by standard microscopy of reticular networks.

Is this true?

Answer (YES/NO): YES